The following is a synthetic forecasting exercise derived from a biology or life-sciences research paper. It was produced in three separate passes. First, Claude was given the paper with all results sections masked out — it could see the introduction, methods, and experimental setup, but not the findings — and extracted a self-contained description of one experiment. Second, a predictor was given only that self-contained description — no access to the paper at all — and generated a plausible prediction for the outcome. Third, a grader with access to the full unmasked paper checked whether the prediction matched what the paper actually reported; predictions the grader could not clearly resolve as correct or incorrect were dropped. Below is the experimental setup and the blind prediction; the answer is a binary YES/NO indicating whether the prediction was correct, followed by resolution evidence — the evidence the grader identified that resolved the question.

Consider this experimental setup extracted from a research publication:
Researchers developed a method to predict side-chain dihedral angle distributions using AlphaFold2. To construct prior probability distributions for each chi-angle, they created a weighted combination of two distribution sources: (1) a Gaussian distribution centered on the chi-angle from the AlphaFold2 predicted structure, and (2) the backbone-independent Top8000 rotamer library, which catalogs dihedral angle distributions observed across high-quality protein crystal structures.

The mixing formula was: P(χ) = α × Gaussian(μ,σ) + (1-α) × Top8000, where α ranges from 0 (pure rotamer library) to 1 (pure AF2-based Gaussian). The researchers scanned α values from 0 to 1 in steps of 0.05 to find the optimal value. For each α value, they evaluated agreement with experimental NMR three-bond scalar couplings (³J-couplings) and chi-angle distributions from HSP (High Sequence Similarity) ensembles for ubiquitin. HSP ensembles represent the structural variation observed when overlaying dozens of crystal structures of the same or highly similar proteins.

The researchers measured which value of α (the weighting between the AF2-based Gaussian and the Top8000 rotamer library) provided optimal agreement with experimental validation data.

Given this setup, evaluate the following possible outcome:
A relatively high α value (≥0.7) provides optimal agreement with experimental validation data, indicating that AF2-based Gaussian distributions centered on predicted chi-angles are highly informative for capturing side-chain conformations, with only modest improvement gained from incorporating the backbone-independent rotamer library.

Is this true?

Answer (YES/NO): NO